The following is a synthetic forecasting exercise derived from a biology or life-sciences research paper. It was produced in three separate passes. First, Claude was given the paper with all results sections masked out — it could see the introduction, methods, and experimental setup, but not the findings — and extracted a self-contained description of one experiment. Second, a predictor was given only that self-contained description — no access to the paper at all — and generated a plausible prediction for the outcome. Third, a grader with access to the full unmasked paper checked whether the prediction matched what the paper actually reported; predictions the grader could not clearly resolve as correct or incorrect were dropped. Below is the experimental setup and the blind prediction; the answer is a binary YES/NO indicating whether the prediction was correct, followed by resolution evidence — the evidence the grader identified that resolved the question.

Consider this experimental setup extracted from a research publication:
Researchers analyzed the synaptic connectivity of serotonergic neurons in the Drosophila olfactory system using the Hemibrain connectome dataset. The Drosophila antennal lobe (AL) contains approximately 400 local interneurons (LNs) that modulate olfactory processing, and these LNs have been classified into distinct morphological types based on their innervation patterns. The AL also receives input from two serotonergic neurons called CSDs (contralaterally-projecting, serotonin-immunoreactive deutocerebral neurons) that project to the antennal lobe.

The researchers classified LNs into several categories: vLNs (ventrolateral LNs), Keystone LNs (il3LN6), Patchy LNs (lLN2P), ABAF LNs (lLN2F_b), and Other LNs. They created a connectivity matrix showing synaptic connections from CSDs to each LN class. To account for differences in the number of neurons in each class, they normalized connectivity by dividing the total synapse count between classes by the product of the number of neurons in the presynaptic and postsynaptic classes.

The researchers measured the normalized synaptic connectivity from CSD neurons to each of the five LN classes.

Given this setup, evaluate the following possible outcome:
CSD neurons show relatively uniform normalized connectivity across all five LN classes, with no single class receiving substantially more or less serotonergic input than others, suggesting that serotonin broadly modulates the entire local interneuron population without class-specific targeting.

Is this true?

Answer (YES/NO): NO